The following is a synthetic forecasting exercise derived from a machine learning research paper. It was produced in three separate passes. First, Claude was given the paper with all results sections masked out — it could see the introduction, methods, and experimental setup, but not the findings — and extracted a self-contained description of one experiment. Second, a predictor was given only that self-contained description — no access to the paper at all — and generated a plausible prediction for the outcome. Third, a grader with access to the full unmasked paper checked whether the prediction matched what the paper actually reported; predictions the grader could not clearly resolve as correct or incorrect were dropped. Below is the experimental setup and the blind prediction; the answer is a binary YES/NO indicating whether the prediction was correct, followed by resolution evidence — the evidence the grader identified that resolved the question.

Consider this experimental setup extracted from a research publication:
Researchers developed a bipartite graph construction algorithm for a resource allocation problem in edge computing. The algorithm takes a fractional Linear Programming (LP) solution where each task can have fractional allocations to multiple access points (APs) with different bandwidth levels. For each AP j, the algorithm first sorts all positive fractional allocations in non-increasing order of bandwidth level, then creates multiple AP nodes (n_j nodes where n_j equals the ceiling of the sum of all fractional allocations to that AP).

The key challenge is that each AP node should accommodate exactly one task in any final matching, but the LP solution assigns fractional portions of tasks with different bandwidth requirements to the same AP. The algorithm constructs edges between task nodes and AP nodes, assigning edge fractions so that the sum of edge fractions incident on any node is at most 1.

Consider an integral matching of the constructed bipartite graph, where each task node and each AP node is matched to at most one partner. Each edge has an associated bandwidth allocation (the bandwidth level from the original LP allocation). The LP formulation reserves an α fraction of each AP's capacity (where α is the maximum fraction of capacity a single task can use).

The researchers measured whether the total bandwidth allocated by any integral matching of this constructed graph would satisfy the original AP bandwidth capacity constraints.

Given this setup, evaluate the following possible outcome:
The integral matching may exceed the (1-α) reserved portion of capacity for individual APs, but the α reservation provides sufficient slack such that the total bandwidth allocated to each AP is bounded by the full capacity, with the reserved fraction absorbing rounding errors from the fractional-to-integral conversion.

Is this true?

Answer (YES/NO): YES